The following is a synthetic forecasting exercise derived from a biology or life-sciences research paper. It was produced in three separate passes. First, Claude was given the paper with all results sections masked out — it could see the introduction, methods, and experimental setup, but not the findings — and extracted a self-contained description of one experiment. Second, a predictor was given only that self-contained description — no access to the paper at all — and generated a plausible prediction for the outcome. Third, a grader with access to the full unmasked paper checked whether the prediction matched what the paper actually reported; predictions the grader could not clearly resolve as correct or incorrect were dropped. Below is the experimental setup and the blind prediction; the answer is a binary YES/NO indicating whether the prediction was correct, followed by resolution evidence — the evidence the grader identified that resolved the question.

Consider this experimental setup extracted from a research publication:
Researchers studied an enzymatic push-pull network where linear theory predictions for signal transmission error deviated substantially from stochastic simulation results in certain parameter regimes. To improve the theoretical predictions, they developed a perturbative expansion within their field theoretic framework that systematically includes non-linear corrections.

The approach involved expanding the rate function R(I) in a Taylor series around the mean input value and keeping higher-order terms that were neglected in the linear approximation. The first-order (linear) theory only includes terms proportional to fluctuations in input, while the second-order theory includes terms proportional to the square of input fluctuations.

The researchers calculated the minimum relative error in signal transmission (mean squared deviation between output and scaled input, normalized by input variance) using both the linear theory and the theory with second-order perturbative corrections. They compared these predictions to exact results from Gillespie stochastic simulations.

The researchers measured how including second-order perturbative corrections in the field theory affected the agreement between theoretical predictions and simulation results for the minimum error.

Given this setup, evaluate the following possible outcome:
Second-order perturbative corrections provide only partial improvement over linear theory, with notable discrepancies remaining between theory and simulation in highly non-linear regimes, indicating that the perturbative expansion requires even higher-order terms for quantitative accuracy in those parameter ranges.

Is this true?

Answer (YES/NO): YES